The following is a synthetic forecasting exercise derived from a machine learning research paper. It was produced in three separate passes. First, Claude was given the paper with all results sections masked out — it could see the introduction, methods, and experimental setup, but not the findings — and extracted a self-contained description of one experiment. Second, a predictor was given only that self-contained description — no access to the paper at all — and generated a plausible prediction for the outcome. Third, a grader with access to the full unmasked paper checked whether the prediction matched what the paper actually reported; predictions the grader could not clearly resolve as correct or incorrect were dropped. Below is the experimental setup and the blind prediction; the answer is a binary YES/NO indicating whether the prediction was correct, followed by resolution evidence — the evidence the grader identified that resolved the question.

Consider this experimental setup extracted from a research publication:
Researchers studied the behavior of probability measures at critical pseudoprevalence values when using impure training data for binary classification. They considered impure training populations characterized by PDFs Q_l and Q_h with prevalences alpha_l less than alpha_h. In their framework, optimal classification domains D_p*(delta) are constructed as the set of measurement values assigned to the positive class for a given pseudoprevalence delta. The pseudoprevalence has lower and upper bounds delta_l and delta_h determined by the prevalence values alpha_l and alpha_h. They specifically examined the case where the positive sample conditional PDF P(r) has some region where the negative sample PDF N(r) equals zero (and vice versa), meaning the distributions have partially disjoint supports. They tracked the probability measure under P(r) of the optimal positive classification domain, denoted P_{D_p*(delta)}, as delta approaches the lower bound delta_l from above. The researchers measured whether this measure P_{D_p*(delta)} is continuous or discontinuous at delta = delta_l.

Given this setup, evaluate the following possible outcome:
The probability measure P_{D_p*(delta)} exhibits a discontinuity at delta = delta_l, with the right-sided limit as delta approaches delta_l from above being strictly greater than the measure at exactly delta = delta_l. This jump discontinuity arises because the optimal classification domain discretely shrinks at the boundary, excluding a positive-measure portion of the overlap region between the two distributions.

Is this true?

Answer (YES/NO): YES